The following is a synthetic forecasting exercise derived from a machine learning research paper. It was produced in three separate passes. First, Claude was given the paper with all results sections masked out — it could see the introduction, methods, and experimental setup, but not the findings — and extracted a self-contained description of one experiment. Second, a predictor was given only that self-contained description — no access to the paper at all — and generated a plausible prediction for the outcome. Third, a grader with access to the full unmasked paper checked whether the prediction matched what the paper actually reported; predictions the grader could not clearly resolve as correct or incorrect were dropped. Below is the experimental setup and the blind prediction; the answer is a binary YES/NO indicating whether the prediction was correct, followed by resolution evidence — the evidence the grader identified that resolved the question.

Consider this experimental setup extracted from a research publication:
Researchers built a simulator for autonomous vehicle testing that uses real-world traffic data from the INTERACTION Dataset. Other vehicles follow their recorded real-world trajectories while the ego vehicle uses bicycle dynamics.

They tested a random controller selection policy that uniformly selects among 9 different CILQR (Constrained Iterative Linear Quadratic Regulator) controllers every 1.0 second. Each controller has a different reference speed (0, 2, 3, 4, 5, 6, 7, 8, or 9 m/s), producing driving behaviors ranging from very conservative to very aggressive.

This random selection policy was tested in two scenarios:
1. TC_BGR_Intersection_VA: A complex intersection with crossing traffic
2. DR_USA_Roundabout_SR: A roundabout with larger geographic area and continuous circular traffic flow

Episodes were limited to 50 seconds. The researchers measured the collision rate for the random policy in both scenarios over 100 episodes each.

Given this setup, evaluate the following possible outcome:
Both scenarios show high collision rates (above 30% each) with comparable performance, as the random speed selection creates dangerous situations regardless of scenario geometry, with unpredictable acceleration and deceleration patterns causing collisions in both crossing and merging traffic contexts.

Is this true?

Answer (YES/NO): YES